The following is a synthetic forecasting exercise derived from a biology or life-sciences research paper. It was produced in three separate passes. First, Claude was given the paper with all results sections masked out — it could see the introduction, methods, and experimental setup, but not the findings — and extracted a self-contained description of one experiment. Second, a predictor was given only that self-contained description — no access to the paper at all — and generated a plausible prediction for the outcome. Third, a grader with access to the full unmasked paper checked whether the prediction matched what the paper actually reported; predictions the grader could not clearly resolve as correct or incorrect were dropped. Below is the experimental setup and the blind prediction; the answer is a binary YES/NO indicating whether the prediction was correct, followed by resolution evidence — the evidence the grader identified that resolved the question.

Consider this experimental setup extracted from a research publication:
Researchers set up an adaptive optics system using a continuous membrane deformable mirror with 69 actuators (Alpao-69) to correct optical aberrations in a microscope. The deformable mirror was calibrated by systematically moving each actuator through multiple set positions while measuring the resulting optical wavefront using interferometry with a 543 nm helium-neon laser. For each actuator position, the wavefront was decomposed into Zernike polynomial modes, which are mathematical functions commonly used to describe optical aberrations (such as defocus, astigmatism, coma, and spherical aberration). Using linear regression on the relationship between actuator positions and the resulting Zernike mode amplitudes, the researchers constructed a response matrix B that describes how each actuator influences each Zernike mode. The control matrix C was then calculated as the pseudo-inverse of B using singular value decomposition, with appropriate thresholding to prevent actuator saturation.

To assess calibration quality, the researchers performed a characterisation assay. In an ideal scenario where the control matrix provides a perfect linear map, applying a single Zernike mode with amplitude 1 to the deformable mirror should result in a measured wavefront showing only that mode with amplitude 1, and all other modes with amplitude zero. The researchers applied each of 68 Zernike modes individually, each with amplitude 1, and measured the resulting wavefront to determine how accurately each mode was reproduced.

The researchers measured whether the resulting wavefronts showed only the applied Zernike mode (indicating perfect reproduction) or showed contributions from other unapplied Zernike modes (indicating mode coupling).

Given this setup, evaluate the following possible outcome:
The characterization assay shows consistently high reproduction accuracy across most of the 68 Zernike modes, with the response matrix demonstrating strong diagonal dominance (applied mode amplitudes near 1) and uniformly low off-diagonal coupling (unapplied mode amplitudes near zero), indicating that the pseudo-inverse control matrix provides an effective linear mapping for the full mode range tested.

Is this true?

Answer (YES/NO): NO